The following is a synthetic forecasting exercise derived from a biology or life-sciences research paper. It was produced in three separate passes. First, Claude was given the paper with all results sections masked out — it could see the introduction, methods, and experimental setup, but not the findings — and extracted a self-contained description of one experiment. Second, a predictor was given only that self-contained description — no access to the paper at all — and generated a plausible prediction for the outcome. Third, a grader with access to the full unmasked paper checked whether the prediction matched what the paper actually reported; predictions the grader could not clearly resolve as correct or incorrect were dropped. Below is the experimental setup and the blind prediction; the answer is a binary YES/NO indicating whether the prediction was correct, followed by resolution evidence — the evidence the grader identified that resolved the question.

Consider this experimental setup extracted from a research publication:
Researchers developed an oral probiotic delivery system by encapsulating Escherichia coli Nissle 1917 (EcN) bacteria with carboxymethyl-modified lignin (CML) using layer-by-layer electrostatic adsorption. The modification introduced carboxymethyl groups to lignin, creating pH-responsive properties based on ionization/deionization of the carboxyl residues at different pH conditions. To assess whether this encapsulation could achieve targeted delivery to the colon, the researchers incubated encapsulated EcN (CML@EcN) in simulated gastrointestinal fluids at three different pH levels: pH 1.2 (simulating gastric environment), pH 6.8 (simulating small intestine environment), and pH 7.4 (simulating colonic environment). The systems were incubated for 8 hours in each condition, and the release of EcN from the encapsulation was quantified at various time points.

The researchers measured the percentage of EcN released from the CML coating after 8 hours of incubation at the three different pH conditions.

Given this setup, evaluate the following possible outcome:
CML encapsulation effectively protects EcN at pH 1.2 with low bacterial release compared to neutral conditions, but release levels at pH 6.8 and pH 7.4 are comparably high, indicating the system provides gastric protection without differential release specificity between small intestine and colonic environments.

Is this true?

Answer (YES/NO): NO